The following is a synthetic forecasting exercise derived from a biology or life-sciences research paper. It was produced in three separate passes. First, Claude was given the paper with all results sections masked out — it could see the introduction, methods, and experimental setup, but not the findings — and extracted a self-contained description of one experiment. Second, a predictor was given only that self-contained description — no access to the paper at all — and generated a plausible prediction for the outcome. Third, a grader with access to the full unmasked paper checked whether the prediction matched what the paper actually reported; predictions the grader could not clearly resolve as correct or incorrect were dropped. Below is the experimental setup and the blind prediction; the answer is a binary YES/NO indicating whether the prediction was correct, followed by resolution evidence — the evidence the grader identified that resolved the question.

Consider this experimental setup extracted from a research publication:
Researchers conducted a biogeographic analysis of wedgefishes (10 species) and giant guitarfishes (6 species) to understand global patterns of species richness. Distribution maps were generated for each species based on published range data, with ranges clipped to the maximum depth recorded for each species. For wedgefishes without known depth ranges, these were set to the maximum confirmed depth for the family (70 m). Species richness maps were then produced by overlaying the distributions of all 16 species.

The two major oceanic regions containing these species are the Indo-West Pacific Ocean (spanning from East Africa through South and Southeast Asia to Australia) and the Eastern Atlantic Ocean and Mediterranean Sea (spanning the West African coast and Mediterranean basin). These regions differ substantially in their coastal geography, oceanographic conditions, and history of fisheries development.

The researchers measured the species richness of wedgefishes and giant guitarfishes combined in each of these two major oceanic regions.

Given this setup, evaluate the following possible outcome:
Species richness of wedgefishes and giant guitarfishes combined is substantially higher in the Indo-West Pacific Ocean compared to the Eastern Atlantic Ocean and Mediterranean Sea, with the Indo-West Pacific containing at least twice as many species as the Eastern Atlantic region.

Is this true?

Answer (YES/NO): YES